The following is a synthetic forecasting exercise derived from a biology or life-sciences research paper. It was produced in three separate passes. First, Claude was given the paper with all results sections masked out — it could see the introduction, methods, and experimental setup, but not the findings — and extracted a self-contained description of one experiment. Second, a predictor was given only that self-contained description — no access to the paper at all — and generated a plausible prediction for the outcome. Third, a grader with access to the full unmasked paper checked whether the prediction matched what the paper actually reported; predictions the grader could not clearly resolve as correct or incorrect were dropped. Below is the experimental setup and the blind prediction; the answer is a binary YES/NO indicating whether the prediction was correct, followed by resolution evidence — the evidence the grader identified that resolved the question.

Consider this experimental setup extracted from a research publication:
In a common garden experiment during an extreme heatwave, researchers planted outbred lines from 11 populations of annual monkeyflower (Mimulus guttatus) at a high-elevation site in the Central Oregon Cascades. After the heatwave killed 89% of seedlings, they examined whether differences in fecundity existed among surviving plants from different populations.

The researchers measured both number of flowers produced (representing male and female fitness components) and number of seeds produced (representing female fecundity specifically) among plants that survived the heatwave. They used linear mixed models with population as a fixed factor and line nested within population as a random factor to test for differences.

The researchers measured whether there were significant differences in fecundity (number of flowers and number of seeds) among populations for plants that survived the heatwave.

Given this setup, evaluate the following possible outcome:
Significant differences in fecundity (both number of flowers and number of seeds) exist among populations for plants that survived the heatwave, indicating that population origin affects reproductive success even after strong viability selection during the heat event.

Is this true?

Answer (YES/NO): NO